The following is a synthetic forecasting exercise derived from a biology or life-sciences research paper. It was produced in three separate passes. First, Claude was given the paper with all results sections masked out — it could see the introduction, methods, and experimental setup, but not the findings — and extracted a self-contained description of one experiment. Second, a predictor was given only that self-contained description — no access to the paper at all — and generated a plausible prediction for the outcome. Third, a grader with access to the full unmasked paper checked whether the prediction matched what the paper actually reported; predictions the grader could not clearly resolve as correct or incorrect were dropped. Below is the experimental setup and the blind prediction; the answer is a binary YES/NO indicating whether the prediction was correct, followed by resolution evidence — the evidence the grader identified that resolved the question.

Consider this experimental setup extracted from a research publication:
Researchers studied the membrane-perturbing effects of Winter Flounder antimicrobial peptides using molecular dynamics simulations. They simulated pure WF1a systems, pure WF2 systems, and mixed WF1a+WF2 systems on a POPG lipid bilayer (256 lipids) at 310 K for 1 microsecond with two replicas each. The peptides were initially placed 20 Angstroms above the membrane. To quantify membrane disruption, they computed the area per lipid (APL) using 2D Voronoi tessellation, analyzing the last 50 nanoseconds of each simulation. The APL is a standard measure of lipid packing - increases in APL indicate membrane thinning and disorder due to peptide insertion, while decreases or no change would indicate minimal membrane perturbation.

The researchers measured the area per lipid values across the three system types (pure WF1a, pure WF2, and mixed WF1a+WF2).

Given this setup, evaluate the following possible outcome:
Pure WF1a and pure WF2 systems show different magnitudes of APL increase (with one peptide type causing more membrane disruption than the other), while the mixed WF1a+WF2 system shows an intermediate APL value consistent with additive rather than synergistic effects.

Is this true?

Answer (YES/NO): NO